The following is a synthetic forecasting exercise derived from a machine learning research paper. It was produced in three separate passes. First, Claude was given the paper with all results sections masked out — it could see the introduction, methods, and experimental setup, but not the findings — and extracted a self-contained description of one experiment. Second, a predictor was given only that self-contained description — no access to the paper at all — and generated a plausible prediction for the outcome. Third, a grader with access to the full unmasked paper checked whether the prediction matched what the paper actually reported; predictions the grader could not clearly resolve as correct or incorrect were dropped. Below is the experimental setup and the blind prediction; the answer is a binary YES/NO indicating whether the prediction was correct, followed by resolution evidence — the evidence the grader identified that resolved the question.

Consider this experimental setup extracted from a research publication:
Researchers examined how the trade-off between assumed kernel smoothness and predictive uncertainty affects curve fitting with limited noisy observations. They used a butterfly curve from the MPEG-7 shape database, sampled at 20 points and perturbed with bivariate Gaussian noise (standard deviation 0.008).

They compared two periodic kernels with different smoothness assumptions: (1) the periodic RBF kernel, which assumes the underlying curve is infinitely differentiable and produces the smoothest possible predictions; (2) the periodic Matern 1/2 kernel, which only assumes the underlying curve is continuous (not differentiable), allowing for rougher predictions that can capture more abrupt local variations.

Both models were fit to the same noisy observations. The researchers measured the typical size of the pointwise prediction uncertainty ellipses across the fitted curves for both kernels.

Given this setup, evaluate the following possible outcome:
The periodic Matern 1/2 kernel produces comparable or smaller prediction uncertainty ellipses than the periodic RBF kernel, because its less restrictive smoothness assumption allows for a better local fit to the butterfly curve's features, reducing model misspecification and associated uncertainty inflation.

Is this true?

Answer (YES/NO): NO